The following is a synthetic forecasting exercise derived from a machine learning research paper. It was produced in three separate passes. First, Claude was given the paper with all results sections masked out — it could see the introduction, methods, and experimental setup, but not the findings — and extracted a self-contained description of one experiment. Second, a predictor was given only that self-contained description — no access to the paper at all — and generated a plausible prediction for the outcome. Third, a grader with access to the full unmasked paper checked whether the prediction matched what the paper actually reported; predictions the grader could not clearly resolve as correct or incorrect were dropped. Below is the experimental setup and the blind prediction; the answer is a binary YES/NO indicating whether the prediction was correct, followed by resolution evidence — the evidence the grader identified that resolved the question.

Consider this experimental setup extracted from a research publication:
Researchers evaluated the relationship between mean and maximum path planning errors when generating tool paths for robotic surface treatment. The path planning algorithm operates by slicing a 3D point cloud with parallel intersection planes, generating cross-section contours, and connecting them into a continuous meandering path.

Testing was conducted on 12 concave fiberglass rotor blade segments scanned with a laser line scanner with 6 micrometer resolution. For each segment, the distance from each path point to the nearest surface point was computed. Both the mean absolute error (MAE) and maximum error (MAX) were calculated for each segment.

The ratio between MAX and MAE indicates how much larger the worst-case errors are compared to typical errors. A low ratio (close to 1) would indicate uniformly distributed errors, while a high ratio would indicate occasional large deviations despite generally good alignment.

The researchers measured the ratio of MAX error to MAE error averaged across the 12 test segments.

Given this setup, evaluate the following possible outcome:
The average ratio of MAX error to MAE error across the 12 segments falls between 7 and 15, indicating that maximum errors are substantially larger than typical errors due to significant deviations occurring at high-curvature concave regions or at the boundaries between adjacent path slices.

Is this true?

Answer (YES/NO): NO